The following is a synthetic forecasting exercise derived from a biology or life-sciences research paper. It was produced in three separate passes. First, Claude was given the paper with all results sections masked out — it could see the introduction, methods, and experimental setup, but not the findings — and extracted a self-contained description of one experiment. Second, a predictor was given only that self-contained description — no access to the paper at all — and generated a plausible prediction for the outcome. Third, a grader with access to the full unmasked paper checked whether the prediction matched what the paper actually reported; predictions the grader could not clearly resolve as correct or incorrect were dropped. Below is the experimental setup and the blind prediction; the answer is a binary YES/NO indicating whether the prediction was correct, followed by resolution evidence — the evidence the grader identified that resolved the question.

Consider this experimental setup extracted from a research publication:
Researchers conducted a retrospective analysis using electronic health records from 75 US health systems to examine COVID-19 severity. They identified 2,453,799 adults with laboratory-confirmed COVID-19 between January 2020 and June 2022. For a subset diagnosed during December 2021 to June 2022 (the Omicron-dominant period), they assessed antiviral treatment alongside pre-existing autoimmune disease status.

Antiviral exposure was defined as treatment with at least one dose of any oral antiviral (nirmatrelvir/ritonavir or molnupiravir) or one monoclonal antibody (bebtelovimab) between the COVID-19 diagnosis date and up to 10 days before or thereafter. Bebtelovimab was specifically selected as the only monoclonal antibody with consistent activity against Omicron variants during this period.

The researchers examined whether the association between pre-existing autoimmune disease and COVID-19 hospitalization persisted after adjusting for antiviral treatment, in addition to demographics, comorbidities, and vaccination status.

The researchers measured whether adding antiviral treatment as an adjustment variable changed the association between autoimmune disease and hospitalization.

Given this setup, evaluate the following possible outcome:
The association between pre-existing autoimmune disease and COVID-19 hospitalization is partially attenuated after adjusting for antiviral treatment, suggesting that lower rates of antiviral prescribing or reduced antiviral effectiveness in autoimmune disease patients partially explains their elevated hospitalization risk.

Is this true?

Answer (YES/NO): NO